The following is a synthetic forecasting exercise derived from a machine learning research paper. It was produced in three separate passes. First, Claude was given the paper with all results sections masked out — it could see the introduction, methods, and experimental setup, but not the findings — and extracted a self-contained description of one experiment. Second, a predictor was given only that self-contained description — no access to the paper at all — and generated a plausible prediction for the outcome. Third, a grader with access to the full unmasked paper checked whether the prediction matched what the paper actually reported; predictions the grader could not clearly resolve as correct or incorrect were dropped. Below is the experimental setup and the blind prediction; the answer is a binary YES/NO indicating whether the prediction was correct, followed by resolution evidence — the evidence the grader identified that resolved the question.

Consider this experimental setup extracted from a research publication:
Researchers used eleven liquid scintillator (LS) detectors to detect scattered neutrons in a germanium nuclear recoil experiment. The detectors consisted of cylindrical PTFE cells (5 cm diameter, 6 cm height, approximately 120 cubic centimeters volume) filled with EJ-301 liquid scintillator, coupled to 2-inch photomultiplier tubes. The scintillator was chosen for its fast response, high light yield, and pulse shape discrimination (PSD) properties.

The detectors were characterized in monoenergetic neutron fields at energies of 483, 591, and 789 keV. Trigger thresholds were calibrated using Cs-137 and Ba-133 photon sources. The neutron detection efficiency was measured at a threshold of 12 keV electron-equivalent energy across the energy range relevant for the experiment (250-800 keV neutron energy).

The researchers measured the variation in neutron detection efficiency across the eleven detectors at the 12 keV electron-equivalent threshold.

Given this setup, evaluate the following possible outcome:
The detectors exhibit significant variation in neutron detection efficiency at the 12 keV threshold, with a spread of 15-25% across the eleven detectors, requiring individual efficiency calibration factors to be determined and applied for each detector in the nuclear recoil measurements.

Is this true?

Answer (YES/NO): NO